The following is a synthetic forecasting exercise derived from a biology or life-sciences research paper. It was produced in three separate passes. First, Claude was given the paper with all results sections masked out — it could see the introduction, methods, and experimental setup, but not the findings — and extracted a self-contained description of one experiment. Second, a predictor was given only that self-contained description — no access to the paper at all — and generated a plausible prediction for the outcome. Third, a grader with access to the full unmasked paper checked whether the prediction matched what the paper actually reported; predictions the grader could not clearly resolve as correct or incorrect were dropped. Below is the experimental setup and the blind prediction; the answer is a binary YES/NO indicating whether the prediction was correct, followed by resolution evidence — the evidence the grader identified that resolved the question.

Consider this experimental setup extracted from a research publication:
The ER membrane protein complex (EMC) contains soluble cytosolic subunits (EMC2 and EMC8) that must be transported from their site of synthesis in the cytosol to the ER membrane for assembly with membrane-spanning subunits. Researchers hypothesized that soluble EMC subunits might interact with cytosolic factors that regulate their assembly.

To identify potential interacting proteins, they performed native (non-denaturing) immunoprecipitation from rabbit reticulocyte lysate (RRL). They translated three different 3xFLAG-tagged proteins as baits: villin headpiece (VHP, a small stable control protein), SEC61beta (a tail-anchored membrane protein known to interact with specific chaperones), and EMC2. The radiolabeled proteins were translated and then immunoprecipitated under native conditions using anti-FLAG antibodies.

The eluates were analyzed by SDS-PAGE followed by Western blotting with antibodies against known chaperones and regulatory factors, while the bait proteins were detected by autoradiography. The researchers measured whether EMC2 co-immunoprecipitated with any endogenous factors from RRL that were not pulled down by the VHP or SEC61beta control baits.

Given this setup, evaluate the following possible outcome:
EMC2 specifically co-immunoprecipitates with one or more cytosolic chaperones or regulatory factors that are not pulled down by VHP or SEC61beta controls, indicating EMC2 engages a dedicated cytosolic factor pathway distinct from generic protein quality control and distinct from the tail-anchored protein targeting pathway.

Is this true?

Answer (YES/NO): YES